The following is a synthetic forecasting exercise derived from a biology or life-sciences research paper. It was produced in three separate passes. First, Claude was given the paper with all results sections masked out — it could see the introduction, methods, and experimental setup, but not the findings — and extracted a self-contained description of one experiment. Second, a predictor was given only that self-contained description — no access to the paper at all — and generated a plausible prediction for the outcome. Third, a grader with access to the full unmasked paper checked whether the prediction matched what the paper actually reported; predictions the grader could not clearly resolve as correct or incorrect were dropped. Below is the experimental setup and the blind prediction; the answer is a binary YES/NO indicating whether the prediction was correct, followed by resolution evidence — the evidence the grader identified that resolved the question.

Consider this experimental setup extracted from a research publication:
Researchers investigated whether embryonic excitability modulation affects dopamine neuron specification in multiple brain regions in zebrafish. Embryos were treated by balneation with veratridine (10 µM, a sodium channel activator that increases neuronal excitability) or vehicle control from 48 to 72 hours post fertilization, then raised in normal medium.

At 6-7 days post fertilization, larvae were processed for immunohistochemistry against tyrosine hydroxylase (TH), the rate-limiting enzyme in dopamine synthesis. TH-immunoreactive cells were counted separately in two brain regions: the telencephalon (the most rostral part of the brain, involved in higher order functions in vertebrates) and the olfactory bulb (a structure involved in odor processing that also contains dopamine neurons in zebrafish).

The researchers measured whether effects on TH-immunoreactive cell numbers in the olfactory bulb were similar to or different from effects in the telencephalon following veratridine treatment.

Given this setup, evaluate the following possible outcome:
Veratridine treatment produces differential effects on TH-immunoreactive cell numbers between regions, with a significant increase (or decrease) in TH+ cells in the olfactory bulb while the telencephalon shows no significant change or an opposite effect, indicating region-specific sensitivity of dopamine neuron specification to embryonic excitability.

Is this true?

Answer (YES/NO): NO